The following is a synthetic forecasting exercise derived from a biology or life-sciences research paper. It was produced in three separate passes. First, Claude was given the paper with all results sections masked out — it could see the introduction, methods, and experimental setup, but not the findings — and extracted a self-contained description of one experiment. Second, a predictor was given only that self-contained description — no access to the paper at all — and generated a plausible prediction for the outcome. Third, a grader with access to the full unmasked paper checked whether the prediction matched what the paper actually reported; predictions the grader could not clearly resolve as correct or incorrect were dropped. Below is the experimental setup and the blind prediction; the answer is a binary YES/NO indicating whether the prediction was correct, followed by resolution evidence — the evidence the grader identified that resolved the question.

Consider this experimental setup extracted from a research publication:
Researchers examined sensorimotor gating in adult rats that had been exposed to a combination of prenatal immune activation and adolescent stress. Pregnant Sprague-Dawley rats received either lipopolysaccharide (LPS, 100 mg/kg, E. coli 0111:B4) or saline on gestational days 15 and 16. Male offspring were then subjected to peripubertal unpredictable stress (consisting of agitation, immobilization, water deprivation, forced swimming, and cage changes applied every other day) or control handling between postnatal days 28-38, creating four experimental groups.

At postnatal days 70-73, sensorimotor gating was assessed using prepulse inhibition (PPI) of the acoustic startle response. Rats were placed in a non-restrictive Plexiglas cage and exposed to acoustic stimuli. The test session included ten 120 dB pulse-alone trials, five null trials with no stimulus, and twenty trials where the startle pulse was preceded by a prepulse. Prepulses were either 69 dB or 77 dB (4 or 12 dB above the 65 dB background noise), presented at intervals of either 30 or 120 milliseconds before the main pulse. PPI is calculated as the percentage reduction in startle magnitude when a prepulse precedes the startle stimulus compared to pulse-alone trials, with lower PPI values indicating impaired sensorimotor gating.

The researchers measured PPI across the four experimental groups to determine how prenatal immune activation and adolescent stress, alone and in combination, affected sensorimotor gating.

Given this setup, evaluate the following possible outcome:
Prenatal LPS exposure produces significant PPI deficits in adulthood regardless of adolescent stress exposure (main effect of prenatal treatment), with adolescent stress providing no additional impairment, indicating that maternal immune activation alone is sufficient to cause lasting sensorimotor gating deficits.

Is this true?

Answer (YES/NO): NO